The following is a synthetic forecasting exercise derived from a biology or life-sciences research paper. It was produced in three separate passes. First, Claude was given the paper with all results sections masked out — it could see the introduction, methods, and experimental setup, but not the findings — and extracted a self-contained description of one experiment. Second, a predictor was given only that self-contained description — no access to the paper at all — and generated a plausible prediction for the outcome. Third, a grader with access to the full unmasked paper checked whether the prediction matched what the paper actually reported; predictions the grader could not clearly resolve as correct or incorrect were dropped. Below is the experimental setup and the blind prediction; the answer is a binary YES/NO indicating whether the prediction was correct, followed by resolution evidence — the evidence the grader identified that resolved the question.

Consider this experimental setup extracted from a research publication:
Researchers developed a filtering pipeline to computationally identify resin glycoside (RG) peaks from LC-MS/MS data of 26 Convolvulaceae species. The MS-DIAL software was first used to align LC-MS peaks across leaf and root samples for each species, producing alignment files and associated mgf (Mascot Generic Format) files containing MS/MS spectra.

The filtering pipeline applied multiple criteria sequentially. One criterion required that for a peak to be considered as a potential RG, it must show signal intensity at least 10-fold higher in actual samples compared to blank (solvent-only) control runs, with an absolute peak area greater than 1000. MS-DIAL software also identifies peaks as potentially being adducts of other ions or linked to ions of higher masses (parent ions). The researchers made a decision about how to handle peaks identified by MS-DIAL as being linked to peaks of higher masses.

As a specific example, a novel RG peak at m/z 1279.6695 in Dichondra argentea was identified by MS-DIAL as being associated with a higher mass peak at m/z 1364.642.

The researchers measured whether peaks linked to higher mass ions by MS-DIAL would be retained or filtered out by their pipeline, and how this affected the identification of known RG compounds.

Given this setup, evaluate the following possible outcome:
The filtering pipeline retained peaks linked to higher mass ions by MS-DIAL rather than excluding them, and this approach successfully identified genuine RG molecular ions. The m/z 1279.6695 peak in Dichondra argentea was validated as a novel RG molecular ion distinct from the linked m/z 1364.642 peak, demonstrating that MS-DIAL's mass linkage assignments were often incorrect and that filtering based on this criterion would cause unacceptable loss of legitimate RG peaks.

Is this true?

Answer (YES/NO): NO